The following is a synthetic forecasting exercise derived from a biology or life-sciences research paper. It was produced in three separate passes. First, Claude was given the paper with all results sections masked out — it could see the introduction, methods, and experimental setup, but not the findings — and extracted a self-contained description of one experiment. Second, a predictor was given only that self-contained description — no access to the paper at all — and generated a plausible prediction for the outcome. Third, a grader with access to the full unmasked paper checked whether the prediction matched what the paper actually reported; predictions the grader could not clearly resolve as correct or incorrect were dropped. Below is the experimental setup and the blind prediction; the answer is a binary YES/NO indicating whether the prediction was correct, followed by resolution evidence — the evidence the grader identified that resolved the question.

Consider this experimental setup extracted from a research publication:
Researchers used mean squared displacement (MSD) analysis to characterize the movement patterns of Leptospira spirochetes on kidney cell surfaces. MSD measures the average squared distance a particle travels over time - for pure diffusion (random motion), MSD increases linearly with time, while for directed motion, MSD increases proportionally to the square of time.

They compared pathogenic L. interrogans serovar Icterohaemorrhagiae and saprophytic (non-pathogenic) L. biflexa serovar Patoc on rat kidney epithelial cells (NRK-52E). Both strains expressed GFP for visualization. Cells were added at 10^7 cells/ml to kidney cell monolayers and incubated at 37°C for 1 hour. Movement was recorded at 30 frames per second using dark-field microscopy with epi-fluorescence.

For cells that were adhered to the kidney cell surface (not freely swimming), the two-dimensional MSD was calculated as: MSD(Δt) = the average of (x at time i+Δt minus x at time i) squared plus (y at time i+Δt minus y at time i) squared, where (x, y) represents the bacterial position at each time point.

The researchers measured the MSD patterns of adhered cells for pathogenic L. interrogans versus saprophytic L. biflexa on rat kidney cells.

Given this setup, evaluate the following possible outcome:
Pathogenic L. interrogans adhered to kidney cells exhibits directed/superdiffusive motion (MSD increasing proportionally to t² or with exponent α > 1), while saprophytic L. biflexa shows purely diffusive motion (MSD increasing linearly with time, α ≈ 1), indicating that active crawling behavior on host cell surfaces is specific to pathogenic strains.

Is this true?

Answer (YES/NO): YES